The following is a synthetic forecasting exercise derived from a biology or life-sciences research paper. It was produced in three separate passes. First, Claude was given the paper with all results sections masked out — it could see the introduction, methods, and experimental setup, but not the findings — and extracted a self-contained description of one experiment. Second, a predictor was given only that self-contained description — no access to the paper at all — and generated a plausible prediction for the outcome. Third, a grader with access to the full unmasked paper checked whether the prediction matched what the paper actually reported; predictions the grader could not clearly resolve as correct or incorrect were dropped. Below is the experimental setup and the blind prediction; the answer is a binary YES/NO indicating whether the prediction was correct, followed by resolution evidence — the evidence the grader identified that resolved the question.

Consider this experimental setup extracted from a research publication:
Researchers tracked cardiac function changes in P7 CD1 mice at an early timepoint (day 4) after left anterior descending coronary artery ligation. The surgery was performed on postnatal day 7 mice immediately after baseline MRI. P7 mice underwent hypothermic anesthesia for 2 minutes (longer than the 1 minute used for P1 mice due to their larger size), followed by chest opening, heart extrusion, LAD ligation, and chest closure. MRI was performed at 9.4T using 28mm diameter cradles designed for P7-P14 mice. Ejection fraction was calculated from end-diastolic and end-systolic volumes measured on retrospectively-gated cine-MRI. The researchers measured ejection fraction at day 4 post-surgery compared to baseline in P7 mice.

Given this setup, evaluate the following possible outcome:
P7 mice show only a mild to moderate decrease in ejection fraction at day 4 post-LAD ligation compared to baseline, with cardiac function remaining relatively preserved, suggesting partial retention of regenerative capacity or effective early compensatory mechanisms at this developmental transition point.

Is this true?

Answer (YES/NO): NO